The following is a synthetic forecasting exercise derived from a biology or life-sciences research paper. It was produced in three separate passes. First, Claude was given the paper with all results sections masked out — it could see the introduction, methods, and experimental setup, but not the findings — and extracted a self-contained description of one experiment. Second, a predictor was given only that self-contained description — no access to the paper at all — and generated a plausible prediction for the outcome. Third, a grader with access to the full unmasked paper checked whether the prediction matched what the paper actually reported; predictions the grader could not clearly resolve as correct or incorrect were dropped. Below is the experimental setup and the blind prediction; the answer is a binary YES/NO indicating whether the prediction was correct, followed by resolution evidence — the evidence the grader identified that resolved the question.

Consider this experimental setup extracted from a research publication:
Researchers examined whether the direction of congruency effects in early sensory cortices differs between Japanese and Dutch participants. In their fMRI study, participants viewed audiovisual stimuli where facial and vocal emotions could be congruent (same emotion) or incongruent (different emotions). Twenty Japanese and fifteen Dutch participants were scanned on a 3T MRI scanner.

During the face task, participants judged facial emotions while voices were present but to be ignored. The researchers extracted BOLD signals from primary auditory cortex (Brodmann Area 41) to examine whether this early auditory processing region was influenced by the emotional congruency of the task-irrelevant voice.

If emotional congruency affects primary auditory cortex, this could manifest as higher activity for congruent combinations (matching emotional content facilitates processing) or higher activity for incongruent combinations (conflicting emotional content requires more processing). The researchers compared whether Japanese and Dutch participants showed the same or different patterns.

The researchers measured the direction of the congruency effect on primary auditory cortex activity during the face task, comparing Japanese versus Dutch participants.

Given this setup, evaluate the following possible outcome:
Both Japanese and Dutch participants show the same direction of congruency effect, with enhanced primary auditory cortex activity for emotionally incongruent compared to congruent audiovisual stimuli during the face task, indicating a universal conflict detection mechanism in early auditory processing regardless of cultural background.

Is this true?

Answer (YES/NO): NO